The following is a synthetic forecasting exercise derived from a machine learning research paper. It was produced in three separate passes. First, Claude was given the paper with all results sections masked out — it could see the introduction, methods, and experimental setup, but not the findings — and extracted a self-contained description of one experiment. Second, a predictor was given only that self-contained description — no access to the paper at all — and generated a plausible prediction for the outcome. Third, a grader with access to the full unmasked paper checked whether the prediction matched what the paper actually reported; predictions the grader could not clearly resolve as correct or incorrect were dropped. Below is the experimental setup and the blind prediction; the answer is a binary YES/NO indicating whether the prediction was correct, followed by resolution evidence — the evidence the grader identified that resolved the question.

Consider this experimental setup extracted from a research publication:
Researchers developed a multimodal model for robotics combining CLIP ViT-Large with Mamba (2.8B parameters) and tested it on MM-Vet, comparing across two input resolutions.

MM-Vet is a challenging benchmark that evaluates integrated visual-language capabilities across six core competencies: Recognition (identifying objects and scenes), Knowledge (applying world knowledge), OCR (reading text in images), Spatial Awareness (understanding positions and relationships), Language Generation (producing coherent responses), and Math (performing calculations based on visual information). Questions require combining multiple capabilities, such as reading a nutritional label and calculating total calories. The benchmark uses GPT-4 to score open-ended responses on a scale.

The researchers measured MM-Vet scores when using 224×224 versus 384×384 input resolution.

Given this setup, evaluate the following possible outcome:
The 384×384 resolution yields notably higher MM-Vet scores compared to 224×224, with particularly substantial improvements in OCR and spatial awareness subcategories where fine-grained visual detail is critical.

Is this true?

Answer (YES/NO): NO